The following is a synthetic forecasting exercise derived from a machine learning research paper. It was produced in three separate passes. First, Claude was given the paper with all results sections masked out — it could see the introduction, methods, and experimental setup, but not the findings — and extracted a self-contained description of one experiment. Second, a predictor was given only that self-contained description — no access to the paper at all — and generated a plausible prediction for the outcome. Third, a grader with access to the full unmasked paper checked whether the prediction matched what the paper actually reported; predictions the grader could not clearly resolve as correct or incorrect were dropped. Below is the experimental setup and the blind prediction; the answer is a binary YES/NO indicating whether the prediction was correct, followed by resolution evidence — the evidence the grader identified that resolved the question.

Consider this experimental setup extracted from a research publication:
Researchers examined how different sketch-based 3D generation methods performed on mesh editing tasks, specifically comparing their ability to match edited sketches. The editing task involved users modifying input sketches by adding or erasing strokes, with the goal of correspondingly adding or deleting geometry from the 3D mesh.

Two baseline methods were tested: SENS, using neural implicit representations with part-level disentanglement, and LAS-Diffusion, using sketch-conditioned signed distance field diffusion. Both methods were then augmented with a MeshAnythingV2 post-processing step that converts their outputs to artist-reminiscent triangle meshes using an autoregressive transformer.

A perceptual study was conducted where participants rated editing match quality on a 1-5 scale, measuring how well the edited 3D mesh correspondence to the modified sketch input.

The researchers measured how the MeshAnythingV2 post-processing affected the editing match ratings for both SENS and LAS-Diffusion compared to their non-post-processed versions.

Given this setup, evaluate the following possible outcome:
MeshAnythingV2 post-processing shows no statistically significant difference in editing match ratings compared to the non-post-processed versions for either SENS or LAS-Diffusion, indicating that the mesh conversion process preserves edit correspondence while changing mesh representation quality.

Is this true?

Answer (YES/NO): NO